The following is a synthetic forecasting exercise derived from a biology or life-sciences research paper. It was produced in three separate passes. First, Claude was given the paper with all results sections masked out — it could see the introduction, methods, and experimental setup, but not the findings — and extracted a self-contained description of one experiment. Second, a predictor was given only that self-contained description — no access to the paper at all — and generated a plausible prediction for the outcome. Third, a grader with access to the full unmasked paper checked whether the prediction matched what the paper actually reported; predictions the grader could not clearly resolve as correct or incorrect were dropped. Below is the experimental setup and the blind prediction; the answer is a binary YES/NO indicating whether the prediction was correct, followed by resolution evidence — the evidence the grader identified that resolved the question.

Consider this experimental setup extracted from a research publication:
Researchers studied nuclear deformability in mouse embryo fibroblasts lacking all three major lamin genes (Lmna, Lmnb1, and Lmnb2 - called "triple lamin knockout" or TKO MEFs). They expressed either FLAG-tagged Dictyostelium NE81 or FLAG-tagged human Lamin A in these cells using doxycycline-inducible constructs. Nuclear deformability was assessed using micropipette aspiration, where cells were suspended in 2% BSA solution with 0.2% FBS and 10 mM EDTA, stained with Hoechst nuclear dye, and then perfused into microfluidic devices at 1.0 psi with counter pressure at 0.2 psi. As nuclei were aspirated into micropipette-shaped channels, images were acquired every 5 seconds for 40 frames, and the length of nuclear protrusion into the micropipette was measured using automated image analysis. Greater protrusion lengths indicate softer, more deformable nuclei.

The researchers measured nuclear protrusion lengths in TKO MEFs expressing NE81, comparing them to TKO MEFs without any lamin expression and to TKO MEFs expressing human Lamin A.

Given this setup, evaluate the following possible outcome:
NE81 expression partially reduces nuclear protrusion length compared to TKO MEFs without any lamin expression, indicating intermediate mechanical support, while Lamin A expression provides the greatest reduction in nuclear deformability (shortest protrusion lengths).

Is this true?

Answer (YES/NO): YES